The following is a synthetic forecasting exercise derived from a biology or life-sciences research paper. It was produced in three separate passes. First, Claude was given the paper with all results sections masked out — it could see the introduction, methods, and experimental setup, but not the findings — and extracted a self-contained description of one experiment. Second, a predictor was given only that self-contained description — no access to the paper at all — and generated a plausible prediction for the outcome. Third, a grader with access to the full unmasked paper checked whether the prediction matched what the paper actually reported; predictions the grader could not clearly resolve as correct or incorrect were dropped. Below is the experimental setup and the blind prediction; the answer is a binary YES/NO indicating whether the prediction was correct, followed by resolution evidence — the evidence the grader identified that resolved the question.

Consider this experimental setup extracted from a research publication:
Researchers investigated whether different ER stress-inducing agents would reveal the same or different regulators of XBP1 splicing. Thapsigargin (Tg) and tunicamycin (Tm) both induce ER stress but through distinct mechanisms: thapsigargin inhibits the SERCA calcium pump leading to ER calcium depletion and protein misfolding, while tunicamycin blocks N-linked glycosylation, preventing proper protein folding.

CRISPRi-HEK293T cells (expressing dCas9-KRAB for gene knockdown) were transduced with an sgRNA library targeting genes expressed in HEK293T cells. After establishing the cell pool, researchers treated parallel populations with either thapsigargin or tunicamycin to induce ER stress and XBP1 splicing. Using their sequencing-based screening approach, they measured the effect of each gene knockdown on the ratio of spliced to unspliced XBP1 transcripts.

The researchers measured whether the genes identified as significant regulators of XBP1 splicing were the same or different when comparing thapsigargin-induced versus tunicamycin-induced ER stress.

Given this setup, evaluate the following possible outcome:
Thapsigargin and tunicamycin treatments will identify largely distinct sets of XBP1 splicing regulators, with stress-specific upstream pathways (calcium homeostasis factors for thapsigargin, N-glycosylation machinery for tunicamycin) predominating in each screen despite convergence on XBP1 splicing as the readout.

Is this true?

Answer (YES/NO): NO